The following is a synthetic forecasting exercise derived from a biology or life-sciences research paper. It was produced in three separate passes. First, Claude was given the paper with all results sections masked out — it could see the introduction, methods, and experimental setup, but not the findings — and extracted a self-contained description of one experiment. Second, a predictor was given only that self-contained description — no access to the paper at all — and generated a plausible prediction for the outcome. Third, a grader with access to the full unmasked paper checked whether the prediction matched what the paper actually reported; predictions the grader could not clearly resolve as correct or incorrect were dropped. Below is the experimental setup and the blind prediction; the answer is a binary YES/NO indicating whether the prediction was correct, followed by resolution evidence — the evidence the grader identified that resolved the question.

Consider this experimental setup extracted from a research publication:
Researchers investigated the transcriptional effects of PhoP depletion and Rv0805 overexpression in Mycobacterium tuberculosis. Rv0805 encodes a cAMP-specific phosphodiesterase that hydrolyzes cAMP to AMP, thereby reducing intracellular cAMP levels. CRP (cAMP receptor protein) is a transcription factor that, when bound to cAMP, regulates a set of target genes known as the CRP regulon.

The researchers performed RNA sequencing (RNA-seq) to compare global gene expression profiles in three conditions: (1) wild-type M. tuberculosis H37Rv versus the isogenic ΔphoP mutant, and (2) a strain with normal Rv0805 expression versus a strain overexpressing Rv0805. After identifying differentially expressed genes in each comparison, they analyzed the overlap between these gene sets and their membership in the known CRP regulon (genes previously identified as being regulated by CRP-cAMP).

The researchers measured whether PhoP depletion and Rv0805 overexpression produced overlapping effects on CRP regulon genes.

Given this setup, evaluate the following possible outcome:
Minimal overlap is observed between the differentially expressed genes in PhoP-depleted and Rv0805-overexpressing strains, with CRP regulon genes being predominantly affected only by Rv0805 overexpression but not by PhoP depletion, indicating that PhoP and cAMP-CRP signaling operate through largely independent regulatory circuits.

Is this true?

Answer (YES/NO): NO